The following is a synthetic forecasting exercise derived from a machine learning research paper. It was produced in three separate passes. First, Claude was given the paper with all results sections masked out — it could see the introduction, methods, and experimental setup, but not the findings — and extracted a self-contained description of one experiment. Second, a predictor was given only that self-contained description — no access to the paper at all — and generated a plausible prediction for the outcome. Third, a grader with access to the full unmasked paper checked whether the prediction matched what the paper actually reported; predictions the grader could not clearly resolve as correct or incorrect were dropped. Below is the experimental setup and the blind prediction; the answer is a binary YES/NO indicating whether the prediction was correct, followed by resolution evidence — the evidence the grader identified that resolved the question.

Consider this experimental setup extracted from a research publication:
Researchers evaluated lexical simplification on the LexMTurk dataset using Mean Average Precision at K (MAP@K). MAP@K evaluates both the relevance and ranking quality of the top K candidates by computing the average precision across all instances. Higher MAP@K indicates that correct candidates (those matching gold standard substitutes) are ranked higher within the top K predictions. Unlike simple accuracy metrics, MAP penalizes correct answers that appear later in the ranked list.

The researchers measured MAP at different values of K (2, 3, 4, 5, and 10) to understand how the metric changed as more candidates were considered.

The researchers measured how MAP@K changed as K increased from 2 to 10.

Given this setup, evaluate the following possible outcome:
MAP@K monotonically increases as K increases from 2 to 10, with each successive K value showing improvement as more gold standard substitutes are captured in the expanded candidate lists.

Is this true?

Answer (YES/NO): NO